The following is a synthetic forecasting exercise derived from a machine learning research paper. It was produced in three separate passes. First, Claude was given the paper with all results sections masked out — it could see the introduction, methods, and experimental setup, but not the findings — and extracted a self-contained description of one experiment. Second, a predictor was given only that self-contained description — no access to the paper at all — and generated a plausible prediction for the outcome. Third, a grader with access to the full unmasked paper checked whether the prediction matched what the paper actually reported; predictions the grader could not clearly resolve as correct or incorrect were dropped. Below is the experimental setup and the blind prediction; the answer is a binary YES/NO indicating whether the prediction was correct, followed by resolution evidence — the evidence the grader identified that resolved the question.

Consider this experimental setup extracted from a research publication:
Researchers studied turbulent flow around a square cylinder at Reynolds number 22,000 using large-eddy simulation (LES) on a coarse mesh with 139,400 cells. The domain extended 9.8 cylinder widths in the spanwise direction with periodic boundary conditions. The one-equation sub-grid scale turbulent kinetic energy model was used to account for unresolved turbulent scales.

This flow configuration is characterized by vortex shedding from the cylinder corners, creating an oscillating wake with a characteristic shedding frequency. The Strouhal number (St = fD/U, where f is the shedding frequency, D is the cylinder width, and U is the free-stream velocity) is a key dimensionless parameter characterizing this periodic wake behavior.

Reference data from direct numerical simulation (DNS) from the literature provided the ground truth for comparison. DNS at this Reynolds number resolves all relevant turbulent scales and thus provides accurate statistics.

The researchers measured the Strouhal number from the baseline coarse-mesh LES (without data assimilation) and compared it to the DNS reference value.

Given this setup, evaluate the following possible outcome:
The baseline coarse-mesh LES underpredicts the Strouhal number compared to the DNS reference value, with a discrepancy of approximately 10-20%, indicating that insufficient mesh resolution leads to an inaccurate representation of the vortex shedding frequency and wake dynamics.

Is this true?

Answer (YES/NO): NO